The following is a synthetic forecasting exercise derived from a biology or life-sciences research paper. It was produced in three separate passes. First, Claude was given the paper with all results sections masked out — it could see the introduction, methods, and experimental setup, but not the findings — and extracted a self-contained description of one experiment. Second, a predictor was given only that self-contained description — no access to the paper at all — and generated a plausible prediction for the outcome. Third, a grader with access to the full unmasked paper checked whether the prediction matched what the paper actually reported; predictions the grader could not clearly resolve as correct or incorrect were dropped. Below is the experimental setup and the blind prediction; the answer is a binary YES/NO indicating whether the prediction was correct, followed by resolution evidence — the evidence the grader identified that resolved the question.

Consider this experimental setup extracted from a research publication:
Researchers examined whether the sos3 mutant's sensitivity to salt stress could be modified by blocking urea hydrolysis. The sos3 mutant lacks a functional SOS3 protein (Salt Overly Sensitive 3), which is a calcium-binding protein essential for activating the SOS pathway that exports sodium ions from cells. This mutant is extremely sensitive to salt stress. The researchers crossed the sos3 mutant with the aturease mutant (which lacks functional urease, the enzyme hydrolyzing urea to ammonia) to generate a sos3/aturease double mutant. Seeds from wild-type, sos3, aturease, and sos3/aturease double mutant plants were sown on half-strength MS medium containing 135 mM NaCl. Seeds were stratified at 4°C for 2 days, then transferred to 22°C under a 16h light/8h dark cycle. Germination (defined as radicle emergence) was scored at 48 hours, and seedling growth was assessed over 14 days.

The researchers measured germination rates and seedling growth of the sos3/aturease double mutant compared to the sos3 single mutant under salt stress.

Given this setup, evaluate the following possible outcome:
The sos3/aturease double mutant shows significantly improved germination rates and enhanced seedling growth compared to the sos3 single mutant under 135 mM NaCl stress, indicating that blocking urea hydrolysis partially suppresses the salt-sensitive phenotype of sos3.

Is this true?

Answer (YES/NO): YES